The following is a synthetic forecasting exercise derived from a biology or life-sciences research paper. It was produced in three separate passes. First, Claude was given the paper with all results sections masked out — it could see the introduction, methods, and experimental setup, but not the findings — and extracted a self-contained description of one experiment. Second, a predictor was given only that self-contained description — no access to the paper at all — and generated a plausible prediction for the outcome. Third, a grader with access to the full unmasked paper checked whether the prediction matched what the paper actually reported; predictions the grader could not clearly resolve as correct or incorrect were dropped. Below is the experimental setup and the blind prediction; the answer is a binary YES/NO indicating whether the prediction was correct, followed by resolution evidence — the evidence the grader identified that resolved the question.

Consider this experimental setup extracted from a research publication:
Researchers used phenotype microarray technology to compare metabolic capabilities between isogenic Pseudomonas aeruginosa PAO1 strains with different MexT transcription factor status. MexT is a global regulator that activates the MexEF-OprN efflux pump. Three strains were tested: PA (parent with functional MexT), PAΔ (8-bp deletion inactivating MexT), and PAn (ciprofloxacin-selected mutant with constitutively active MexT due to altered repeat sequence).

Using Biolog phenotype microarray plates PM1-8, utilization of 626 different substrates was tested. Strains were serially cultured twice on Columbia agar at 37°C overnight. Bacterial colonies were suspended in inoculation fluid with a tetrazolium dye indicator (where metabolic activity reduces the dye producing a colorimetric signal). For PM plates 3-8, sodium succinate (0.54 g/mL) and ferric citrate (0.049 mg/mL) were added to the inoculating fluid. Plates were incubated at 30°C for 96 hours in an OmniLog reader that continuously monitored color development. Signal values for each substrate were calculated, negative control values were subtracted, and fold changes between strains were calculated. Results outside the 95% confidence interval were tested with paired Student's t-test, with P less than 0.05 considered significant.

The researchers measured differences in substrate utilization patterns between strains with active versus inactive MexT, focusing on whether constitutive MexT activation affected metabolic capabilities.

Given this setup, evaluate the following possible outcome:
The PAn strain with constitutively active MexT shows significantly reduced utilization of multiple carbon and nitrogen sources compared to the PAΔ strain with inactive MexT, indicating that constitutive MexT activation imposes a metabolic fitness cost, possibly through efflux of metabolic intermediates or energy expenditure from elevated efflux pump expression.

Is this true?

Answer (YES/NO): YES